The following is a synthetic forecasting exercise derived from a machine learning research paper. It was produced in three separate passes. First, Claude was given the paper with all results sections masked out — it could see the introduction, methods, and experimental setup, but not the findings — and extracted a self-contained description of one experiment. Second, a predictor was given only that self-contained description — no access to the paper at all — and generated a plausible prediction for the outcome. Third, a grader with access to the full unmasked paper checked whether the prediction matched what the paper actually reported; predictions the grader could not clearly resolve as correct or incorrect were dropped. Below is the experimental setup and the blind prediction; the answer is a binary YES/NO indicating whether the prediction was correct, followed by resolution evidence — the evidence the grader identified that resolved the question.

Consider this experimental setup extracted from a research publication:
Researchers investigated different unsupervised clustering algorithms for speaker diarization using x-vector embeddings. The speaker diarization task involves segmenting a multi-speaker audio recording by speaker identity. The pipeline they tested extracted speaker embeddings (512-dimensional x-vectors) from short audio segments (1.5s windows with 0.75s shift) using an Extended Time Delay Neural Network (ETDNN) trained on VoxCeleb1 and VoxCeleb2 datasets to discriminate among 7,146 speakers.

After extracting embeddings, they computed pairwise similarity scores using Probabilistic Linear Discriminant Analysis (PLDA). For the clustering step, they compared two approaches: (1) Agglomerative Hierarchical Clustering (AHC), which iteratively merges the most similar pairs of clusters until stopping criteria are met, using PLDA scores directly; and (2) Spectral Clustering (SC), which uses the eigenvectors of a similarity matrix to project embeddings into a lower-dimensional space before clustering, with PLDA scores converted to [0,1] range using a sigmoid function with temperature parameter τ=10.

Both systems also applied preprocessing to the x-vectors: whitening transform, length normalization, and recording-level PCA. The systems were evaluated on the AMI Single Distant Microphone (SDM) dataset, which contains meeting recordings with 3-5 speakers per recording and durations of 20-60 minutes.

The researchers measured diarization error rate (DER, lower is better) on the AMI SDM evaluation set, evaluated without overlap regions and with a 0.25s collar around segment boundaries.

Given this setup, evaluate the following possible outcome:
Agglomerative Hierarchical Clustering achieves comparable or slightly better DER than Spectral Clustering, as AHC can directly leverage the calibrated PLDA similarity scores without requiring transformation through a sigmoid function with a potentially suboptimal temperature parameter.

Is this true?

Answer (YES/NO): NO